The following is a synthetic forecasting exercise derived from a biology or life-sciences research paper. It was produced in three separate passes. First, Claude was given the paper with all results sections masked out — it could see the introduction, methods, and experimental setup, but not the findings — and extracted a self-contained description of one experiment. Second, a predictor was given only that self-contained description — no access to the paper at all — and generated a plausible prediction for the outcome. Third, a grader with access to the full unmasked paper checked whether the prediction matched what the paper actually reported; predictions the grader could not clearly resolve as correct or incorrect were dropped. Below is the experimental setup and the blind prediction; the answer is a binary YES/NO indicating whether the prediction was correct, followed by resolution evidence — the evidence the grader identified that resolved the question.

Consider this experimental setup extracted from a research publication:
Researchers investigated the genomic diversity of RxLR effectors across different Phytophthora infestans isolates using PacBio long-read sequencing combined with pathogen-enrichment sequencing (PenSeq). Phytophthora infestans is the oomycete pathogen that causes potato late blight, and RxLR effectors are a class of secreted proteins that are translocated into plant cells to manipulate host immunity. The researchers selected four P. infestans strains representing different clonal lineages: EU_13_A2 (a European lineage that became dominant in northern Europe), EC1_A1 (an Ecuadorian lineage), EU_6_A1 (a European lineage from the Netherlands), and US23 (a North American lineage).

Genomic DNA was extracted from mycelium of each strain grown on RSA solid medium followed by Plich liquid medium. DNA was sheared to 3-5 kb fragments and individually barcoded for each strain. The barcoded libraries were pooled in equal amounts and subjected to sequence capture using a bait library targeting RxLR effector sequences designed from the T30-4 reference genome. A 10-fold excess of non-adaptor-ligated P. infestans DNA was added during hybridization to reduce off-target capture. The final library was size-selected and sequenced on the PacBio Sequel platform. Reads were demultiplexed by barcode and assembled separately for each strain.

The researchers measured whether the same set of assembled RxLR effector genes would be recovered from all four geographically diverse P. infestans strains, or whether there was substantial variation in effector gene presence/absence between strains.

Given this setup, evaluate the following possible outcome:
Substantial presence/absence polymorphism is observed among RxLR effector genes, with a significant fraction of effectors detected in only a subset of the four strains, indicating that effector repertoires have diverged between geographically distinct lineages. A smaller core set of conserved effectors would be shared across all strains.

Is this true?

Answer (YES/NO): NO